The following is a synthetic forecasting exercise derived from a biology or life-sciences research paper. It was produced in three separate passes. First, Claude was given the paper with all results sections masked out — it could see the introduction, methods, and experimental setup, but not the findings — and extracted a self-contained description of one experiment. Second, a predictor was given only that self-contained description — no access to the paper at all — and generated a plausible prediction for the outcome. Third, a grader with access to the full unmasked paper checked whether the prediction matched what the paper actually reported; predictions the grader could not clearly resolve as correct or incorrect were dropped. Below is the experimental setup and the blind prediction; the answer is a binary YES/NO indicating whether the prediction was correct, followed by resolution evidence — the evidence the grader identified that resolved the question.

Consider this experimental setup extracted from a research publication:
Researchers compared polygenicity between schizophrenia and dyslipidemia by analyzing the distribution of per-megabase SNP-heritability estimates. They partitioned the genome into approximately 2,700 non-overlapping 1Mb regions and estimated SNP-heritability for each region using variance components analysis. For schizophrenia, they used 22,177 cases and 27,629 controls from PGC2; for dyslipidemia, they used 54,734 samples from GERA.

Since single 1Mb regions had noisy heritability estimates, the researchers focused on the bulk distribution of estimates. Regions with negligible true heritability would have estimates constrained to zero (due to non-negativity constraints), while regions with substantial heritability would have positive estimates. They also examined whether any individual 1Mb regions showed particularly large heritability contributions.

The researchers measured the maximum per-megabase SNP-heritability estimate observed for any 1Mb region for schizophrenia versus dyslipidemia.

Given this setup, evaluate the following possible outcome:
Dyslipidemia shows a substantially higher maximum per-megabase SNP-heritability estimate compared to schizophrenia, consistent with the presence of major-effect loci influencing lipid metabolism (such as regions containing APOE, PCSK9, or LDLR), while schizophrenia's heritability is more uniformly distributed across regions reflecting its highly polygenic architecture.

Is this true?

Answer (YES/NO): YES